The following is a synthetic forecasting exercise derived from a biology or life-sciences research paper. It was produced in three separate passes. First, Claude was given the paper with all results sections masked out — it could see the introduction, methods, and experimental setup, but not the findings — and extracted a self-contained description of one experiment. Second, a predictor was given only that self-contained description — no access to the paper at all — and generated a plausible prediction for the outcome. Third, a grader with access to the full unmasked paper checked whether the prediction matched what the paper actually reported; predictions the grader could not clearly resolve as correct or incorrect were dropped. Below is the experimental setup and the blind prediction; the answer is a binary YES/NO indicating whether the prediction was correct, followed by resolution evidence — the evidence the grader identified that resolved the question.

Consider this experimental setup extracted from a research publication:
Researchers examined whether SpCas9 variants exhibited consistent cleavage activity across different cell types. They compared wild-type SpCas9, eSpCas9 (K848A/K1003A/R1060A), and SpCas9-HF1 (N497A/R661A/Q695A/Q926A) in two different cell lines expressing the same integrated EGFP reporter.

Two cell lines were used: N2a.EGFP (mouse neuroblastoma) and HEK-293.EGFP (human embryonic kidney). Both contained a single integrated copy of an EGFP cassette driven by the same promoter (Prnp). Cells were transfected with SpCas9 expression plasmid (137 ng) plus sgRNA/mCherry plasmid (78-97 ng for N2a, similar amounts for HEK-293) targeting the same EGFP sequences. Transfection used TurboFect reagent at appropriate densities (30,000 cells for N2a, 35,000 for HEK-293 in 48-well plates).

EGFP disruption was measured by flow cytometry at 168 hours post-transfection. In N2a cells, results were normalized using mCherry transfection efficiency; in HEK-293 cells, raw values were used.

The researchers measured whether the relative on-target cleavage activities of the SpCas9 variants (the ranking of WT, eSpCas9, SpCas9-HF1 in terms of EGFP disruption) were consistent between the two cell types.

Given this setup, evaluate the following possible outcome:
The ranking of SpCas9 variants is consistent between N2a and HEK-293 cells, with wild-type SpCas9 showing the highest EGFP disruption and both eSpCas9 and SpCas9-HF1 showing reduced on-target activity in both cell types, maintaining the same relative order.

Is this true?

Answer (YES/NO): YES